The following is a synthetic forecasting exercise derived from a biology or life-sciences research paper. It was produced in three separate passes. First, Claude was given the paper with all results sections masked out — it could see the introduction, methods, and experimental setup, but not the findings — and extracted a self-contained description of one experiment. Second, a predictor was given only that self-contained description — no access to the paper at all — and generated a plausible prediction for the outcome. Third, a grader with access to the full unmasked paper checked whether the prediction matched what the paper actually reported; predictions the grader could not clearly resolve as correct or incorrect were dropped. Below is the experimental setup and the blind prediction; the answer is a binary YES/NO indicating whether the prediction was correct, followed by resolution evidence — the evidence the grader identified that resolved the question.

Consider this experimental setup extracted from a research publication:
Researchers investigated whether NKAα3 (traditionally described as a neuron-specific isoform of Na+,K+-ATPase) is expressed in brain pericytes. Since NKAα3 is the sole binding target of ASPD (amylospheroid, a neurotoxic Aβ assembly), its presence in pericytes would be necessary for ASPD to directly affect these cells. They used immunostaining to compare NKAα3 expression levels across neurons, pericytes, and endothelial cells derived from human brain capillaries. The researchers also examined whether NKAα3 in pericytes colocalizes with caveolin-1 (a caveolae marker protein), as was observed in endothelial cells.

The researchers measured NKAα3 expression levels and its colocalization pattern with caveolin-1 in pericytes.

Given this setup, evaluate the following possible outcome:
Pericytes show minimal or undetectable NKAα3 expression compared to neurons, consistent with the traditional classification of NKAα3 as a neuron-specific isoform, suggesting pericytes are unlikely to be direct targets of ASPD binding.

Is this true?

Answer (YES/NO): NO